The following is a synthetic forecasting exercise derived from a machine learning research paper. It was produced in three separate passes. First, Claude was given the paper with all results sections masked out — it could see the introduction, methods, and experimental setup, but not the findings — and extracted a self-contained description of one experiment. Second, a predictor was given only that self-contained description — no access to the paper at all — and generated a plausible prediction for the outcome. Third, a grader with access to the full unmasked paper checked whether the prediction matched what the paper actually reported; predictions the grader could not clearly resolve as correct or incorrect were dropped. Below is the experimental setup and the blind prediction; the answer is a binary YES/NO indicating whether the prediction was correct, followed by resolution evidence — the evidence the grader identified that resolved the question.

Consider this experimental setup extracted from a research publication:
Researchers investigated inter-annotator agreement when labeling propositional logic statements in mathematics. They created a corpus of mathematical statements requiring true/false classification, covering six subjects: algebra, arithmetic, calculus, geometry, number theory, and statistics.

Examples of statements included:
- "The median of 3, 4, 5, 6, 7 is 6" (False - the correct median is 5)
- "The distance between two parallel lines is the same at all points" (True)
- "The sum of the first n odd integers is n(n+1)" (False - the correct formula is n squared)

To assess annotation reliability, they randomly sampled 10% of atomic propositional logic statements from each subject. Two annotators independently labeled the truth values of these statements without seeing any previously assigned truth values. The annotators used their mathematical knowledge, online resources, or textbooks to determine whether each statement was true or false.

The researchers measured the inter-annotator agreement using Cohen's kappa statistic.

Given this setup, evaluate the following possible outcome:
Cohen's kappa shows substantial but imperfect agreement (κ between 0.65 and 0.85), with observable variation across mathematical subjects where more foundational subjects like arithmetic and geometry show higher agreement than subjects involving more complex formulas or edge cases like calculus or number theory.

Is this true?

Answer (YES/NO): NO